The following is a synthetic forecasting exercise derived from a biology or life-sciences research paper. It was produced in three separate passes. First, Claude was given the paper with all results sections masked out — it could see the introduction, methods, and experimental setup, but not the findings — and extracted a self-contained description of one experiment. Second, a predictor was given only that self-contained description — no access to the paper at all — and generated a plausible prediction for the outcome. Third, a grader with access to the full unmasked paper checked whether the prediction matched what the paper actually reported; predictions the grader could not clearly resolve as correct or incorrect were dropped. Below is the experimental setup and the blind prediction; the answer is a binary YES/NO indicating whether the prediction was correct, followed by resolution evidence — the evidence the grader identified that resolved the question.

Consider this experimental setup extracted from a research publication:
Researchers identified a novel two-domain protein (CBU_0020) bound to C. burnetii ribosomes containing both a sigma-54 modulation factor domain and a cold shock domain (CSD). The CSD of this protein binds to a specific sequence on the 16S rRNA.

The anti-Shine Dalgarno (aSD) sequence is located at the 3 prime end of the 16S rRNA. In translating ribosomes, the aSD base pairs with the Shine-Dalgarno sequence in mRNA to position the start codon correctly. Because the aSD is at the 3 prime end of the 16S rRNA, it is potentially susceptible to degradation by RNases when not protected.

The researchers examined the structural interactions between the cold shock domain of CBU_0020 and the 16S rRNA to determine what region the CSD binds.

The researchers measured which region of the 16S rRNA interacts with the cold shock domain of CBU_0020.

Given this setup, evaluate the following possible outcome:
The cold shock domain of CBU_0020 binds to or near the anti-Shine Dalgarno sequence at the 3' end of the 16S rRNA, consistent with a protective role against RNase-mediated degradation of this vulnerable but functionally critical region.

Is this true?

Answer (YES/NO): YES